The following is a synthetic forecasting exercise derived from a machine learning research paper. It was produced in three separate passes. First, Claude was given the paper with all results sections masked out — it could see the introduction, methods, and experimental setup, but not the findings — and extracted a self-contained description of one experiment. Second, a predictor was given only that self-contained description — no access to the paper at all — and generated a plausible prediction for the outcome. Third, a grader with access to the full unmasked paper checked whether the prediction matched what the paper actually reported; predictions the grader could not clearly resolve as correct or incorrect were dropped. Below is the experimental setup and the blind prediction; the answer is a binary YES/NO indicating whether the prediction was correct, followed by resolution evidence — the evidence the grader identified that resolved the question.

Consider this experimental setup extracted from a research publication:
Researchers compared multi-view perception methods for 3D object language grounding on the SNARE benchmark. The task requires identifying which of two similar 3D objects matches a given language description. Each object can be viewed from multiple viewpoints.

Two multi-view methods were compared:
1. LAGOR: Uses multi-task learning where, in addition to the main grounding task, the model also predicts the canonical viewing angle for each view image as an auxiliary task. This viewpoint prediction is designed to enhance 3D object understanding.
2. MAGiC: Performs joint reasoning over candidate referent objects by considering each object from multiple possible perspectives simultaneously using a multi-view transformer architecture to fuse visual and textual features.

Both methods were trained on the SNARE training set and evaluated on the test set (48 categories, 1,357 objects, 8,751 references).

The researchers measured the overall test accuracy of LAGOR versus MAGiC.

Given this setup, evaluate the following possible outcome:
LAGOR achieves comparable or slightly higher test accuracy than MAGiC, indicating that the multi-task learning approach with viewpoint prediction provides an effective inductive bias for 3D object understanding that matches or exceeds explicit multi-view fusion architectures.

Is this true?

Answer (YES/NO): NO